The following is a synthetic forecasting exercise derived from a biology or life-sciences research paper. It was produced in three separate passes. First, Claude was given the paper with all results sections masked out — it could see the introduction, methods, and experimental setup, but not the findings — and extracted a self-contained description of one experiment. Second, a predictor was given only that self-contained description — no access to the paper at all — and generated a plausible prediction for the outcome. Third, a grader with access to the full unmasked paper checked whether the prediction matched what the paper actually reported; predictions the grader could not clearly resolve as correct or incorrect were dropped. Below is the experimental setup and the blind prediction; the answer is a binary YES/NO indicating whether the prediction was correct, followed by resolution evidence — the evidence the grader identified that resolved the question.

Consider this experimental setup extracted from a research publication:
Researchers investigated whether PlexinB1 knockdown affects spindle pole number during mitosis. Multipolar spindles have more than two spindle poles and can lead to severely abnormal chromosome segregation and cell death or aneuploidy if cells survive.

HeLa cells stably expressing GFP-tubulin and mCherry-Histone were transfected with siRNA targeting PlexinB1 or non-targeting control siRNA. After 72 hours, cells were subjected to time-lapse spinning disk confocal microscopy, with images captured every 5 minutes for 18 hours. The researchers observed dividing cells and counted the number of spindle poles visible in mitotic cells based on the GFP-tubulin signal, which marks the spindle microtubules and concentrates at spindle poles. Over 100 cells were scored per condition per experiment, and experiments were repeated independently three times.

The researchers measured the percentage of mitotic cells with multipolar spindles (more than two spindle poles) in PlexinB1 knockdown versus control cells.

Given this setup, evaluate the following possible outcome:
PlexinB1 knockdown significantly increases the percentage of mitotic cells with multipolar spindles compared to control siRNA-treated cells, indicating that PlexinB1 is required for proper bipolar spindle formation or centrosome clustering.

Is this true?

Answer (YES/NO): YES